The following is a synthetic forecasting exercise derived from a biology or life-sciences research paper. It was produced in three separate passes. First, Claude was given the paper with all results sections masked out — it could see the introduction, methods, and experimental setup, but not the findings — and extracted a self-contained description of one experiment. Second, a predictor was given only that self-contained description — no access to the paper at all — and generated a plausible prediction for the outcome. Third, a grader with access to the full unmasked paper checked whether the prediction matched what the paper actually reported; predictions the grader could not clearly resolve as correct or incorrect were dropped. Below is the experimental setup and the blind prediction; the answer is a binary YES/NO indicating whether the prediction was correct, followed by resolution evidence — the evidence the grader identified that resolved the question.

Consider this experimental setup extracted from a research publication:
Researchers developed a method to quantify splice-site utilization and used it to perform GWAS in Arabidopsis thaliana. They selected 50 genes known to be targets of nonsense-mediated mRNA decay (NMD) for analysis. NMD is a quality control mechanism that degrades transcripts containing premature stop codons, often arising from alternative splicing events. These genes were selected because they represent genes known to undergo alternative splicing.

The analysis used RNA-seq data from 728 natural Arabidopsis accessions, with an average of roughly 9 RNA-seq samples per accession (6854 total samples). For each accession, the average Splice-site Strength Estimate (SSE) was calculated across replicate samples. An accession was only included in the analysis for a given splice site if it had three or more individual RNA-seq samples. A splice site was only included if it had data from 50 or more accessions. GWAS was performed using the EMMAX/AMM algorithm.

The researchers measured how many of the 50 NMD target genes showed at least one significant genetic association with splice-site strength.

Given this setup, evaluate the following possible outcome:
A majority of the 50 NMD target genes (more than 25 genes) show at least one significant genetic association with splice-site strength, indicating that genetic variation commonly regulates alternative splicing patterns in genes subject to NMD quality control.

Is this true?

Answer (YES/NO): NO